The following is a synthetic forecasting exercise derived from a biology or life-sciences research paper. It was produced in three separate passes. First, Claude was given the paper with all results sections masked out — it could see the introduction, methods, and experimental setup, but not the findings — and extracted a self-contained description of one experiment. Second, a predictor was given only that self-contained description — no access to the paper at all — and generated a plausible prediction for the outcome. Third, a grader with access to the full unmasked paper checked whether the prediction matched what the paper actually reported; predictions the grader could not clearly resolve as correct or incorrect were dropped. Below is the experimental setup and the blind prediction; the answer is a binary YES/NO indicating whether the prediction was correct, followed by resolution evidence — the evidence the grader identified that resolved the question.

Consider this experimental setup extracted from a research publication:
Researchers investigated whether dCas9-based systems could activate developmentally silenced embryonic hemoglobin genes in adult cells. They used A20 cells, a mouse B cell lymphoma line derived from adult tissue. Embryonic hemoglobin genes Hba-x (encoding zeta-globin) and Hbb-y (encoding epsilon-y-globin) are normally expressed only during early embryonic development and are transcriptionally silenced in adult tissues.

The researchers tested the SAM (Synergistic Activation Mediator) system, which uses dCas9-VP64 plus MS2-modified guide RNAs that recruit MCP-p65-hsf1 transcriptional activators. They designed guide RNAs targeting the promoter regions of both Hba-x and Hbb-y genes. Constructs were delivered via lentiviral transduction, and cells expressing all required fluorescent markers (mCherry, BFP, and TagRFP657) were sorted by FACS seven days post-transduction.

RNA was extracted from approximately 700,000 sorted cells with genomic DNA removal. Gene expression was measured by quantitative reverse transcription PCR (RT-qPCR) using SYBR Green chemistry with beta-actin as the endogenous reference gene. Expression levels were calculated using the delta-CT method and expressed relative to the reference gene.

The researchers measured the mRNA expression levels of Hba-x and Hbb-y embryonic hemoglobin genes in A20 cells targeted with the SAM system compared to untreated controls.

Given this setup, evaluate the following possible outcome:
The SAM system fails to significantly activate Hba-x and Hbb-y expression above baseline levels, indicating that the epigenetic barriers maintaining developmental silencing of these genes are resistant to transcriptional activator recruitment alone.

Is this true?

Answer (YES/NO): YES